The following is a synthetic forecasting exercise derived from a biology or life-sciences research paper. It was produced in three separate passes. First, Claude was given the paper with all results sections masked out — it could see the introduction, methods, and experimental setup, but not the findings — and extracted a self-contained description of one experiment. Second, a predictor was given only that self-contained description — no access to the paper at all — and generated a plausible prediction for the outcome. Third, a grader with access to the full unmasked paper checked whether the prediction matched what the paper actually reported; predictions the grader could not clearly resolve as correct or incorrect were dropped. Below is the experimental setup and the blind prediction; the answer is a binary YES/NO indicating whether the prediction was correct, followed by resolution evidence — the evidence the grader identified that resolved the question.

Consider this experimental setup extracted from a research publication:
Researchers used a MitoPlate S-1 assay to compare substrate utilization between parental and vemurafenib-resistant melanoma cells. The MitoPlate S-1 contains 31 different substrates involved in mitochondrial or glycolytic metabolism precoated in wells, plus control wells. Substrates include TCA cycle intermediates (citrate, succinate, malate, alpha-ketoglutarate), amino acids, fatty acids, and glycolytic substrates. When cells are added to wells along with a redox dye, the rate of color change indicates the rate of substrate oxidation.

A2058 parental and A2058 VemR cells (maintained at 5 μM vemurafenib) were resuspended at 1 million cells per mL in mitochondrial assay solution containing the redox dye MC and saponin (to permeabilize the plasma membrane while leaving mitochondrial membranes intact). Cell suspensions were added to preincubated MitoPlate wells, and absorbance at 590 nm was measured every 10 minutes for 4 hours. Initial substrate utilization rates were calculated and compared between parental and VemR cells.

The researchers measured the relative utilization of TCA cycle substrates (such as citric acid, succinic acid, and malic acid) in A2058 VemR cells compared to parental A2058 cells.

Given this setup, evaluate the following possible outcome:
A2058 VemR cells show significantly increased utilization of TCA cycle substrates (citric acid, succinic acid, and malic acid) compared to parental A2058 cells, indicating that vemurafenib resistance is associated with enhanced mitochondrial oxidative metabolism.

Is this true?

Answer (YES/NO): YES